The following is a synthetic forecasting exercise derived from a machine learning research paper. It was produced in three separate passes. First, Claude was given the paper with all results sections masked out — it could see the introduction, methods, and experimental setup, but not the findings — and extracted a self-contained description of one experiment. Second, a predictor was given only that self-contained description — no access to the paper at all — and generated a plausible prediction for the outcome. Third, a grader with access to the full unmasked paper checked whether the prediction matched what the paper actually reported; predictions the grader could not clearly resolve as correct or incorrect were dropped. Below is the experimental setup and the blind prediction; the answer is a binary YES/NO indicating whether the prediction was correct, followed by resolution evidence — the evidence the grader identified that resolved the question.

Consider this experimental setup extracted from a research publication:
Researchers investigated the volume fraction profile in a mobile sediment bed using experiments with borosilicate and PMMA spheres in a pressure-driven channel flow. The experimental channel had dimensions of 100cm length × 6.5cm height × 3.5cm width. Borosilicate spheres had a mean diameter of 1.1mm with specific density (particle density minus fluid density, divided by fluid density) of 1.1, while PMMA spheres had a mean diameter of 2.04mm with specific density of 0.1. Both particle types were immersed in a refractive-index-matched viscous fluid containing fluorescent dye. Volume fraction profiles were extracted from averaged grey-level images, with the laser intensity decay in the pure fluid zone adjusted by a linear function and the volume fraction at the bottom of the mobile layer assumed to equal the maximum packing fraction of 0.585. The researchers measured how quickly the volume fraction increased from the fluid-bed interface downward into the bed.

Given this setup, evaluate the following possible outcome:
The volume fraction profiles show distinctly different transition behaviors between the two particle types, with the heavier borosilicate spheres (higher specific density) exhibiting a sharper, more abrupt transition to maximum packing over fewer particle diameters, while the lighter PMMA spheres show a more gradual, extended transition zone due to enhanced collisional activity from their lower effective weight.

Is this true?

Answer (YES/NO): NO